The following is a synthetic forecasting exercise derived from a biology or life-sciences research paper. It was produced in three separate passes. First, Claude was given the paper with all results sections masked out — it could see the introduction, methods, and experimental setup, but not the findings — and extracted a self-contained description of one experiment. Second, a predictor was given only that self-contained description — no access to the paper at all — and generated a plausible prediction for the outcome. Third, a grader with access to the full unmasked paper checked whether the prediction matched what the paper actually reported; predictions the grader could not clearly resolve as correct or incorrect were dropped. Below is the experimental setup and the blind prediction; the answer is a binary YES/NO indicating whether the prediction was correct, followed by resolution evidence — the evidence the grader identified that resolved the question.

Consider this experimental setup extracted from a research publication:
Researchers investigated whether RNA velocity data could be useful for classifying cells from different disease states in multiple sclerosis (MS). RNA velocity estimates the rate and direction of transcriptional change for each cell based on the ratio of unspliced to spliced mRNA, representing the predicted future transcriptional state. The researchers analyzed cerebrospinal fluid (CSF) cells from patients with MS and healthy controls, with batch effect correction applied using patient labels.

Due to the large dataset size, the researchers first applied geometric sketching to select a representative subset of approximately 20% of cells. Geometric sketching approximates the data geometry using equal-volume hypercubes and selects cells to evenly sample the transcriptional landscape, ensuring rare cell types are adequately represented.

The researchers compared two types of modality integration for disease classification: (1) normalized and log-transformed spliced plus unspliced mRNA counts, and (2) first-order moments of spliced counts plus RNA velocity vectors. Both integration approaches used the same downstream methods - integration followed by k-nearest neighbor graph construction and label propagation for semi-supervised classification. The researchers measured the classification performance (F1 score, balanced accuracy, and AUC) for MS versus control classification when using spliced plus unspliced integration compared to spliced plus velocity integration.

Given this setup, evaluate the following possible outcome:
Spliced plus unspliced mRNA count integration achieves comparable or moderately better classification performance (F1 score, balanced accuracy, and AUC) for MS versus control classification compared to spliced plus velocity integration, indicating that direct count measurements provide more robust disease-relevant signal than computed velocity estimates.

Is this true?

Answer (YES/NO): YES